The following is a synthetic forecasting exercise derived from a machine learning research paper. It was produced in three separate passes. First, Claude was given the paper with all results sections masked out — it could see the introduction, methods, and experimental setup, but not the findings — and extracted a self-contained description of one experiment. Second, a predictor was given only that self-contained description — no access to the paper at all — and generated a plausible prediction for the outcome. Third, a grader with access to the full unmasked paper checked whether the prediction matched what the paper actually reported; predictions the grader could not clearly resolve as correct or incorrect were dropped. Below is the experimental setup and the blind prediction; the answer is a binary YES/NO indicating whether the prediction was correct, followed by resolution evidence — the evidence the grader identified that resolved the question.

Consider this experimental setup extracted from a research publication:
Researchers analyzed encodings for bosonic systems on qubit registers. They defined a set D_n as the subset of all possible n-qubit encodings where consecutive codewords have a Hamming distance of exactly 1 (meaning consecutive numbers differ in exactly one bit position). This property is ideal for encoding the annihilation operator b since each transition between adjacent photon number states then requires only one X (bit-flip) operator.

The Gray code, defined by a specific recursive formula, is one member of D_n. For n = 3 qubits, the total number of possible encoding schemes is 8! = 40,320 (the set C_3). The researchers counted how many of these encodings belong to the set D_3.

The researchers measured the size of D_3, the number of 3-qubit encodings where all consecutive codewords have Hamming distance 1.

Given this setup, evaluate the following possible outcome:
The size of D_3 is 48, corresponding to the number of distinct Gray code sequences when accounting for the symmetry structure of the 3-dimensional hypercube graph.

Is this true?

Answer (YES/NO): NO